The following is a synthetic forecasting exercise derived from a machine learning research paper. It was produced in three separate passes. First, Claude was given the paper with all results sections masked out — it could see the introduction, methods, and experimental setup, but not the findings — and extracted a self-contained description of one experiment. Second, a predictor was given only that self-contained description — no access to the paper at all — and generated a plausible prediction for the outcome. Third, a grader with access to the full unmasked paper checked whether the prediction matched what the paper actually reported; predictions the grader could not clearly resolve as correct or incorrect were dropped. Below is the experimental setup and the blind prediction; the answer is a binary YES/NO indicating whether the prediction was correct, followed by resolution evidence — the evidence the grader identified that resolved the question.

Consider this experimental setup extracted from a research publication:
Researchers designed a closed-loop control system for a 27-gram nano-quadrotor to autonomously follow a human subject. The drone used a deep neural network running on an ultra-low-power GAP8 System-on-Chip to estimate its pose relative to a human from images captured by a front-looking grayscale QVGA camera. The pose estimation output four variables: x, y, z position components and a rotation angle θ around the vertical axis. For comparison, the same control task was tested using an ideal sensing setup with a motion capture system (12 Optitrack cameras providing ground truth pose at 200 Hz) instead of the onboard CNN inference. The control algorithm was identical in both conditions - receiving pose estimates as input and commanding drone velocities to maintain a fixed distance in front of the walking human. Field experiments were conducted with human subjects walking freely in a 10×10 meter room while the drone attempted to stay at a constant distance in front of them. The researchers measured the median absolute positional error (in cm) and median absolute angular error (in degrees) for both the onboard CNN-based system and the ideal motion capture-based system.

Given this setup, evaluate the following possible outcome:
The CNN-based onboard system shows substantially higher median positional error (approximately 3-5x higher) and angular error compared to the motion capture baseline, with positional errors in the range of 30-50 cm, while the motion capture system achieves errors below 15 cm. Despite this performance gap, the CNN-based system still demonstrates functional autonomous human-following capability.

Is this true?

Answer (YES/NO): NO